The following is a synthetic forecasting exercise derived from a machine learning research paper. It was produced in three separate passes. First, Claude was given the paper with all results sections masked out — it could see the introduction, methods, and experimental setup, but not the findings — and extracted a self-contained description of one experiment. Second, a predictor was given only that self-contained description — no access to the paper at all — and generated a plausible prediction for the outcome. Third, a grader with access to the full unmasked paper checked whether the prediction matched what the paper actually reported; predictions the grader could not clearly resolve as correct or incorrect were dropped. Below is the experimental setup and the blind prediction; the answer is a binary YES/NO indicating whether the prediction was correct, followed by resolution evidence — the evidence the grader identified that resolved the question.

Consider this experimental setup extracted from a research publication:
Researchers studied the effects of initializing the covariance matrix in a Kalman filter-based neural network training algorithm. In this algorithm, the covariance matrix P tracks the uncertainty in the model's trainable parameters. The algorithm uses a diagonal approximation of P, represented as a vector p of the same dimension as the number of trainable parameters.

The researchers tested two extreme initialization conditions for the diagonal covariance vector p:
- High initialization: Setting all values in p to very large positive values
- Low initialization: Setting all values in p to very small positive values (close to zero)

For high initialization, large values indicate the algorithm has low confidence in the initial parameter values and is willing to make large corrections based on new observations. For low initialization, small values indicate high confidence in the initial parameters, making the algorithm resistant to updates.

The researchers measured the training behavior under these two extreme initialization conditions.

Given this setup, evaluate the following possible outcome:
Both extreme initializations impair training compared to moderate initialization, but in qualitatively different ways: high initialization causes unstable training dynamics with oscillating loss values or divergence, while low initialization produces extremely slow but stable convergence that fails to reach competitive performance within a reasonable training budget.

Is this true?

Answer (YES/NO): NO